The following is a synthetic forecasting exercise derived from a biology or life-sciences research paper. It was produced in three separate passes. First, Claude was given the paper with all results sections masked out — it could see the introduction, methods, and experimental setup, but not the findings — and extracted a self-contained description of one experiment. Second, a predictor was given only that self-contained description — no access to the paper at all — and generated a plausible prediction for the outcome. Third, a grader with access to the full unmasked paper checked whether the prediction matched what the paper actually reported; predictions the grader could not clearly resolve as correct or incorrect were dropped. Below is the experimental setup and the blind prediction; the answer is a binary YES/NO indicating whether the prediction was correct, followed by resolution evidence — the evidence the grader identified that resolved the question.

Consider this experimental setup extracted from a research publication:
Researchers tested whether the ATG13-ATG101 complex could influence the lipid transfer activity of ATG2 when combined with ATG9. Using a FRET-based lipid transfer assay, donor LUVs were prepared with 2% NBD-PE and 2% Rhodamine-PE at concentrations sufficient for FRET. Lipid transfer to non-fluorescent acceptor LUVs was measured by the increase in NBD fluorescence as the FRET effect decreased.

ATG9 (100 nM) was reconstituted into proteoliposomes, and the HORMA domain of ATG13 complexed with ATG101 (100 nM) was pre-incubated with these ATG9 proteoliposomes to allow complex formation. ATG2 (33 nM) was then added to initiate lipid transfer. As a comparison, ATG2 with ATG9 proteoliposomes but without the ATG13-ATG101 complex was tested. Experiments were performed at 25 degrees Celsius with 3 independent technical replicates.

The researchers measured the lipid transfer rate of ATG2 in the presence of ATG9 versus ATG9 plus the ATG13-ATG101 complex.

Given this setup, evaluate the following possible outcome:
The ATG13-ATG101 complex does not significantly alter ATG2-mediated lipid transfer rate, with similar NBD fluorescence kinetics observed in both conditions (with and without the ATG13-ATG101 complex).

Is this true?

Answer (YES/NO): NO